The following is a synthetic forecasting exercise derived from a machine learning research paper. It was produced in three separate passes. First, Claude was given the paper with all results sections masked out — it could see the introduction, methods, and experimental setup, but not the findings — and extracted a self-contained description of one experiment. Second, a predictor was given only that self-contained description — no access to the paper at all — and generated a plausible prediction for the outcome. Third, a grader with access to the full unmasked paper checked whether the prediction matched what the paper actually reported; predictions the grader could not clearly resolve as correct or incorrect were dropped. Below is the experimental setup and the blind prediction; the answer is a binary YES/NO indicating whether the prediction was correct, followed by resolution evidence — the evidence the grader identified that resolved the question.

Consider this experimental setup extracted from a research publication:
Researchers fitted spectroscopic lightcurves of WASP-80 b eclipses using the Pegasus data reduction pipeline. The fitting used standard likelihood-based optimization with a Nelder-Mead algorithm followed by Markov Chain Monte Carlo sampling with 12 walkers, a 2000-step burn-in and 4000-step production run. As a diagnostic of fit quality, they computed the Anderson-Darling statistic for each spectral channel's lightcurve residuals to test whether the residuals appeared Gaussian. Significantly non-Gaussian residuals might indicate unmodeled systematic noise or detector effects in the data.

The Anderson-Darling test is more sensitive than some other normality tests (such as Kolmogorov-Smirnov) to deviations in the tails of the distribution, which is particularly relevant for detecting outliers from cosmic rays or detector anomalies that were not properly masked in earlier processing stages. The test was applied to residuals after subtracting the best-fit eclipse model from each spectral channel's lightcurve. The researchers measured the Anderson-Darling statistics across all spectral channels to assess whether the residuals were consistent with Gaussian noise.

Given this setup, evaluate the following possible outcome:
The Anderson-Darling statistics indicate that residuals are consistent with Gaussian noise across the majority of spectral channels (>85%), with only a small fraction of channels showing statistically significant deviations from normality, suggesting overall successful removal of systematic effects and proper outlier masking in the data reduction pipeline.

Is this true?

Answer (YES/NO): NO